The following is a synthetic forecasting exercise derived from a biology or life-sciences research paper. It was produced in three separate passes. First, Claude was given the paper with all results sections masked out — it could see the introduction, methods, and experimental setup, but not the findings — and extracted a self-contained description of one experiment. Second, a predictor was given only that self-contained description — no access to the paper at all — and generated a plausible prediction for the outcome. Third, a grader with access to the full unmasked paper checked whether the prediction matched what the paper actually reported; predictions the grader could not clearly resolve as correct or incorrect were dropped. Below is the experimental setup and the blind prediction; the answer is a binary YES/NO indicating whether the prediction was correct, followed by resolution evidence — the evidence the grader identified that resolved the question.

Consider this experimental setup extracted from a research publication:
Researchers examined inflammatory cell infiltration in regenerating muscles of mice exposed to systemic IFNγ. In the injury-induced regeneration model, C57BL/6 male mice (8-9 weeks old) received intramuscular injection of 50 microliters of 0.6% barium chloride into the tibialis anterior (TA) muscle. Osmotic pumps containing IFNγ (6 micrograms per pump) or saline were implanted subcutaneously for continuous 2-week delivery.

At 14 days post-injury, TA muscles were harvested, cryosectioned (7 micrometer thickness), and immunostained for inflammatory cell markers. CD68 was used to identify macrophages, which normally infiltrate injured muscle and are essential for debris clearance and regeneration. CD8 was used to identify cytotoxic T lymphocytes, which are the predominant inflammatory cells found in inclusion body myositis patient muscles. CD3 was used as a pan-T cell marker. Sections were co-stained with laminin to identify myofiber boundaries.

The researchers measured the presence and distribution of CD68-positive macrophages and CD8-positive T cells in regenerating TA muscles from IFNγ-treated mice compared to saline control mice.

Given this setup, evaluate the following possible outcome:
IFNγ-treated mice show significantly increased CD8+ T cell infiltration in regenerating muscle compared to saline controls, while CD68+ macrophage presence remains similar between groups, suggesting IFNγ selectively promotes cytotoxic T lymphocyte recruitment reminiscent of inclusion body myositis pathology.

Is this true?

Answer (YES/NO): NO